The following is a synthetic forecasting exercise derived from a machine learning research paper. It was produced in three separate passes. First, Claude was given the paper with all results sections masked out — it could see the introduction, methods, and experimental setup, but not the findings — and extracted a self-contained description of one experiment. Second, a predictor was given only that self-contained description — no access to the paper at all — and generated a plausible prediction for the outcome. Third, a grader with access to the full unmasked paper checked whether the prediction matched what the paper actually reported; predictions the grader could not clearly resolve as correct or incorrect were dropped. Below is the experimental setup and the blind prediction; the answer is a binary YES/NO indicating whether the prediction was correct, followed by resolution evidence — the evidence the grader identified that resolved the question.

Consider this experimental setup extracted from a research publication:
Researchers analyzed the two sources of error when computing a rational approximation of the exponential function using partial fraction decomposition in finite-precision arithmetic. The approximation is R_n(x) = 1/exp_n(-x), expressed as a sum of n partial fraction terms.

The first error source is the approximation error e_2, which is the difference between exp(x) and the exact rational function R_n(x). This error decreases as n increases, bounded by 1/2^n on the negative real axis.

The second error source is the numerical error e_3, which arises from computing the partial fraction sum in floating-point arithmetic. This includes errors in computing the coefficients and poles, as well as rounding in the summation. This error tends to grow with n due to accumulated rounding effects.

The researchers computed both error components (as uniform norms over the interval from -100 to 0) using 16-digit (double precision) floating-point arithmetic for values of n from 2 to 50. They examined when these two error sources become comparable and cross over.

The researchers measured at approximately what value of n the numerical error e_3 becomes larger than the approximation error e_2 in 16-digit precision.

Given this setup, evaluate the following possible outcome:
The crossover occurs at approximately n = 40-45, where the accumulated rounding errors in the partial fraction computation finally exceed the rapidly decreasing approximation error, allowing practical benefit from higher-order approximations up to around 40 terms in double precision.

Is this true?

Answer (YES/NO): NO